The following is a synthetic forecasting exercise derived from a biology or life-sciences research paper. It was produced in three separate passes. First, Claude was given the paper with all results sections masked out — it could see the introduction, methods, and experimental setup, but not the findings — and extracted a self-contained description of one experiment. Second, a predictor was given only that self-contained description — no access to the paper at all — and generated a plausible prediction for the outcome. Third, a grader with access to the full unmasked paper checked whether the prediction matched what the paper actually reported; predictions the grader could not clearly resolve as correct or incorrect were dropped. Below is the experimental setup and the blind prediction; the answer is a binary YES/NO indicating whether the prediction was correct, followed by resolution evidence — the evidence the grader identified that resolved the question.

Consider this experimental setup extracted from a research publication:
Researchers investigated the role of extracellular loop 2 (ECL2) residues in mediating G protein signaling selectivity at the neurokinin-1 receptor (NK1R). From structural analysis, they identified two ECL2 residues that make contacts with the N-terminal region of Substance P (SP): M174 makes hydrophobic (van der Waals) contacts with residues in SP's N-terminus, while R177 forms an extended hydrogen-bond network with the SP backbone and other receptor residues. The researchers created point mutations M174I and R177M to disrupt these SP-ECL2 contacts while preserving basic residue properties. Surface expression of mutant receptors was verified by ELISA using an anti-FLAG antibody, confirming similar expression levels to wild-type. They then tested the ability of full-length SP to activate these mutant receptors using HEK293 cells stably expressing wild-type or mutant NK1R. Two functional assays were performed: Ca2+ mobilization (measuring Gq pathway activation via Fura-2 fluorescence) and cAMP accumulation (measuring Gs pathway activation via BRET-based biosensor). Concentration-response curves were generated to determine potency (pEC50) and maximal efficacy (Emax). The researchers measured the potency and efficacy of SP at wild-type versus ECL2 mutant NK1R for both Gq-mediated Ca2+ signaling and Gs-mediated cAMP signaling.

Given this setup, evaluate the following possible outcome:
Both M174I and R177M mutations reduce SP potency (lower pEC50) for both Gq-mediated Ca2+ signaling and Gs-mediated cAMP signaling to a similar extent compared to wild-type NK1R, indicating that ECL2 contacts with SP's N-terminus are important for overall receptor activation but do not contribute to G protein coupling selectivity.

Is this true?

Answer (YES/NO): NO